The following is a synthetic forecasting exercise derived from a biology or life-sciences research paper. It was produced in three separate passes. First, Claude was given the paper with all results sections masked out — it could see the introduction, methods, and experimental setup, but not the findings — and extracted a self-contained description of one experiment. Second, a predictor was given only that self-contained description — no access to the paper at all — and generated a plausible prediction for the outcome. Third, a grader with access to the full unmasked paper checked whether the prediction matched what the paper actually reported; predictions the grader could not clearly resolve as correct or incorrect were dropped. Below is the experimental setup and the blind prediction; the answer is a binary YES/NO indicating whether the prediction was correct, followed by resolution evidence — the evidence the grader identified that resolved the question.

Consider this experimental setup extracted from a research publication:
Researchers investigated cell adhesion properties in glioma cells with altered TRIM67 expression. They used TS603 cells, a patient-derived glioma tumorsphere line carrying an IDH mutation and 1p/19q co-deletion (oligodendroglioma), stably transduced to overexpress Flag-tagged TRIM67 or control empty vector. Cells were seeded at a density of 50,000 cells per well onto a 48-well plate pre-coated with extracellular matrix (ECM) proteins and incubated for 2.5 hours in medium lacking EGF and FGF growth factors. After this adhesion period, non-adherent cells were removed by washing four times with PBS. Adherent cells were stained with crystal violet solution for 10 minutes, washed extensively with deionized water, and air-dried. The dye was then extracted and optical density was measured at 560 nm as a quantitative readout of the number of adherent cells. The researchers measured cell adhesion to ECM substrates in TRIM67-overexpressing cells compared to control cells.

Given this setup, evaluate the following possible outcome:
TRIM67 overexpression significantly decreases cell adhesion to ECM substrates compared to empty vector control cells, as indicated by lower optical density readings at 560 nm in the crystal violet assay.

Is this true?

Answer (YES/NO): YES